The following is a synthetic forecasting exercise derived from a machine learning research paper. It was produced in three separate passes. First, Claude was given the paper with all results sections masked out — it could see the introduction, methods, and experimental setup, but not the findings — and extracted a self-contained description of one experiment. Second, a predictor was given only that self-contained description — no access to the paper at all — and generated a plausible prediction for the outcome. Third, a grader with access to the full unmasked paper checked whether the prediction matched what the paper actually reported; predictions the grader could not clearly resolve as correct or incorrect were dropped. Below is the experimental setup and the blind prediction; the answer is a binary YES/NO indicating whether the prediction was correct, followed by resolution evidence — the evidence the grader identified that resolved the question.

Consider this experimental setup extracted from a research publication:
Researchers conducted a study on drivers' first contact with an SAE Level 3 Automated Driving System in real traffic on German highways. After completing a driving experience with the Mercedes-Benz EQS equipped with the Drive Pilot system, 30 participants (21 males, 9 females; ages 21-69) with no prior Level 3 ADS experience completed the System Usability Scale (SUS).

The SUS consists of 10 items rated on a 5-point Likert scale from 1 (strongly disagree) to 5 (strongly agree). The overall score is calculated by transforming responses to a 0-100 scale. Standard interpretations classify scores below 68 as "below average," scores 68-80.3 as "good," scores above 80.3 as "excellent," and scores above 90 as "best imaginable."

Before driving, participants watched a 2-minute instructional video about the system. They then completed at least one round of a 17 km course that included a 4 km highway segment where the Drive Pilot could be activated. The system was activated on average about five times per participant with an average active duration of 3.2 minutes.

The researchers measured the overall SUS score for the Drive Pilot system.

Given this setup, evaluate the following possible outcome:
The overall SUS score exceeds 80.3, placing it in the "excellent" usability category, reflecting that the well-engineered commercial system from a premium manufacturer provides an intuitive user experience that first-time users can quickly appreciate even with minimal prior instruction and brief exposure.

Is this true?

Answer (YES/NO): YES